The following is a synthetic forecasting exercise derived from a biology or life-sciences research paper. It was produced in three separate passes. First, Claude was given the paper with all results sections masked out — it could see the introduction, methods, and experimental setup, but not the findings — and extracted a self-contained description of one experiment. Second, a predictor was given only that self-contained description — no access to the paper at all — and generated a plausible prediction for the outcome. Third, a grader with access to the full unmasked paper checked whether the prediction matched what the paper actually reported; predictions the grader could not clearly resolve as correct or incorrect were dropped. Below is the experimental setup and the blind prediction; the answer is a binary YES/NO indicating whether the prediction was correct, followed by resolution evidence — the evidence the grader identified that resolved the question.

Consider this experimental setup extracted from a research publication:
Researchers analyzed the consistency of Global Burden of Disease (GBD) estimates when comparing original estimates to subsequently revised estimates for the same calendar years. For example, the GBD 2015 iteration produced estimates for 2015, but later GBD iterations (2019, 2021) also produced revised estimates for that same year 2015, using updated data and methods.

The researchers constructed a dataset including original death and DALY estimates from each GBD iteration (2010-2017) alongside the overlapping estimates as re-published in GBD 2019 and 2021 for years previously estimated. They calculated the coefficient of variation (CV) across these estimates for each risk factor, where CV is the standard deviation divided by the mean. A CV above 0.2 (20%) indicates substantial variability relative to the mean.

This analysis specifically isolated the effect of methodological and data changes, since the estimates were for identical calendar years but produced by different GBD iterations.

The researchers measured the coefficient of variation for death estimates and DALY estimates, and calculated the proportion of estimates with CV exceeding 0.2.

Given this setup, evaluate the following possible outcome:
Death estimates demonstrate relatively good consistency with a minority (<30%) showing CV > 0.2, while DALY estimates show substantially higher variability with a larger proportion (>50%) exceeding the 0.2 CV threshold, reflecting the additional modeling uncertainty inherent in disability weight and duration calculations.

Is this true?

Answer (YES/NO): NO